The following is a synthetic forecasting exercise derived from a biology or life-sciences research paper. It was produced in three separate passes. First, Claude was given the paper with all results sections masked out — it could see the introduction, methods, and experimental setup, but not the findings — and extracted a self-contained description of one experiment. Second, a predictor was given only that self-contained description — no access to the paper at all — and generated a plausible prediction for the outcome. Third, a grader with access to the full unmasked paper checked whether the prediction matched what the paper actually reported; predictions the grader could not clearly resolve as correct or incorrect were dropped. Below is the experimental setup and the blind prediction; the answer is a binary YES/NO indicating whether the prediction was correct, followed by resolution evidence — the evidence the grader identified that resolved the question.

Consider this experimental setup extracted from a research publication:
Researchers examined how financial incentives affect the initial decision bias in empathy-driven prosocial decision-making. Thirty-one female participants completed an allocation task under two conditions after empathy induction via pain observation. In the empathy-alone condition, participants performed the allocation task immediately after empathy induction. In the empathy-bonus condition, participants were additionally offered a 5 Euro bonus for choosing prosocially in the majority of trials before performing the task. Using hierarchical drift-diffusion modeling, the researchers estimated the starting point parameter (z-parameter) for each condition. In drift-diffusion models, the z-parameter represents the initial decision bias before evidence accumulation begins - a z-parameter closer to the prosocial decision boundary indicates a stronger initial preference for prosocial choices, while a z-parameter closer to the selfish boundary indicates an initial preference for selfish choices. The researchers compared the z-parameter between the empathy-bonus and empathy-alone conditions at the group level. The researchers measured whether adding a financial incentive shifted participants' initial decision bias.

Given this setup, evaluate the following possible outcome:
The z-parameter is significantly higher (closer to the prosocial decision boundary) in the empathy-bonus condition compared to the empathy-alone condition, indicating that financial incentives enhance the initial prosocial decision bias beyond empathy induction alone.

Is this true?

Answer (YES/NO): NO